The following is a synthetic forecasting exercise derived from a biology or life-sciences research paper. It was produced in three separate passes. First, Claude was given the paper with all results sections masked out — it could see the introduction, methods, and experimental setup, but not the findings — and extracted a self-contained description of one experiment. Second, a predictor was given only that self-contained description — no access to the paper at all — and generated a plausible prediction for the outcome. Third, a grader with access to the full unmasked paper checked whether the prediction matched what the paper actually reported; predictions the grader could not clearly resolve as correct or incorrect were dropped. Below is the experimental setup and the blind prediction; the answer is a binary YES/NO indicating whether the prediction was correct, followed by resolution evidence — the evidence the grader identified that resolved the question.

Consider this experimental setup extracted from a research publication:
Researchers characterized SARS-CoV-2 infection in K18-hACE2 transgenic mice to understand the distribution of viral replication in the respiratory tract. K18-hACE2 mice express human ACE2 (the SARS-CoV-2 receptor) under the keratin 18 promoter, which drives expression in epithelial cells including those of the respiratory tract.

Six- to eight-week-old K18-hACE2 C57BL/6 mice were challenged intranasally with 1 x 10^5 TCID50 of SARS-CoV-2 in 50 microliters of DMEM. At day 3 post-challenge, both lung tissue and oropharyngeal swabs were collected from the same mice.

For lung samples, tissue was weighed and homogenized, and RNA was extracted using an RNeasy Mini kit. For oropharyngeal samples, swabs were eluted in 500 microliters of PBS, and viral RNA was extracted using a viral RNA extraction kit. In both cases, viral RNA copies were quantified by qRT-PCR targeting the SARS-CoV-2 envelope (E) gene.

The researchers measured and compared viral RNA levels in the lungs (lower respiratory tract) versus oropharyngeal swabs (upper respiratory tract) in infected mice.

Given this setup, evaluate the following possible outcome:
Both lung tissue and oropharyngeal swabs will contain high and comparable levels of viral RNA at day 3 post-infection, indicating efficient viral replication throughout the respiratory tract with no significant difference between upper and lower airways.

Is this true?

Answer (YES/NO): NO